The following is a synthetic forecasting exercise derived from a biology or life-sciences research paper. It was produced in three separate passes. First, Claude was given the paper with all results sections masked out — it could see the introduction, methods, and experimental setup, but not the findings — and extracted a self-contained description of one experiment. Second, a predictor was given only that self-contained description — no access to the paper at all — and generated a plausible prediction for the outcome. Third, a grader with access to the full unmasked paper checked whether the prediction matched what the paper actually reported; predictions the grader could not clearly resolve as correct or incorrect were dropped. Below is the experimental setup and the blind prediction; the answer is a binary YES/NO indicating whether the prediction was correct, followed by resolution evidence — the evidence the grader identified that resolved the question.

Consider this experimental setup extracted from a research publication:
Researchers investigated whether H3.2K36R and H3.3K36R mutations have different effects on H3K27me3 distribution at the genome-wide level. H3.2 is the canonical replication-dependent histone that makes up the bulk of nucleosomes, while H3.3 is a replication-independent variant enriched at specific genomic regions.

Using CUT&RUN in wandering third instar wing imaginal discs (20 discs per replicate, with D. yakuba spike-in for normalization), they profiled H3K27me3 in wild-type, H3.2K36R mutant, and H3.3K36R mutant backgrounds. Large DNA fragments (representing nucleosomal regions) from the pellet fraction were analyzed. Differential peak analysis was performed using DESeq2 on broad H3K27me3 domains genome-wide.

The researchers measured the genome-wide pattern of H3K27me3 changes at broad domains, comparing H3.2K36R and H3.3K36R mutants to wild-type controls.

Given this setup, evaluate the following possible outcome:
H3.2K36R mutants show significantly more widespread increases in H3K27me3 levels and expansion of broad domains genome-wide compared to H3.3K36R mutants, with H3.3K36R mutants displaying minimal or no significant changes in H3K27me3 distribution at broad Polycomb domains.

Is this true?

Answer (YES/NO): NO